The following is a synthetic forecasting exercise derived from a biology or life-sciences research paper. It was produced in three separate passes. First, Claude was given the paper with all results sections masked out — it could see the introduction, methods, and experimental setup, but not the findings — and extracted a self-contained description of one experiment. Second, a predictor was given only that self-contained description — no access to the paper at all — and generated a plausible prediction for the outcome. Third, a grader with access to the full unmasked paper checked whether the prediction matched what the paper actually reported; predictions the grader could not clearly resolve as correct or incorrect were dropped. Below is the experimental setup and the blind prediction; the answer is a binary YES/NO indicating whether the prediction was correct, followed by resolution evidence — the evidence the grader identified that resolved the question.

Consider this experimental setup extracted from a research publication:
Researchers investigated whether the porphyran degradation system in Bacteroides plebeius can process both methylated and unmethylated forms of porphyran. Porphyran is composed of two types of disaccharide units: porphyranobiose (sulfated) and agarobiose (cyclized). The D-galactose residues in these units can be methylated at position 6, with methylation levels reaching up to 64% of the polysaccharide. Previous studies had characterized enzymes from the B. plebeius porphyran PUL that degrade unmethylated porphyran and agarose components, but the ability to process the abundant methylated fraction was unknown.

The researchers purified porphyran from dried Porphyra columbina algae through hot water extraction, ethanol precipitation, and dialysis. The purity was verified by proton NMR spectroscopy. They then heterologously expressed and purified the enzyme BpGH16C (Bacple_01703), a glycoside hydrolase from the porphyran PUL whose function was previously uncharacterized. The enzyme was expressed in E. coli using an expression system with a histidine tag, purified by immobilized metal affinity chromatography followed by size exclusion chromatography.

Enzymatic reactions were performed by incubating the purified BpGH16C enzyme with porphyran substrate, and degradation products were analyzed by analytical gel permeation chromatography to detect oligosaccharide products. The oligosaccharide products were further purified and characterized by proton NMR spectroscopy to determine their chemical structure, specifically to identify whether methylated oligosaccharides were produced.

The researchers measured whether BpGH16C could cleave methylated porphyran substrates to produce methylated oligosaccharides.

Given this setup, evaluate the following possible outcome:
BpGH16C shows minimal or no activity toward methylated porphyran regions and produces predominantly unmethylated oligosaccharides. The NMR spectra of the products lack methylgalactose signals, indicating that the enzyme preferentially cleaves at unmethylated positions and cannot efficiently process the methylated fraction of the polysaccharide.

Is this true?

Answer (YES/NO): NO